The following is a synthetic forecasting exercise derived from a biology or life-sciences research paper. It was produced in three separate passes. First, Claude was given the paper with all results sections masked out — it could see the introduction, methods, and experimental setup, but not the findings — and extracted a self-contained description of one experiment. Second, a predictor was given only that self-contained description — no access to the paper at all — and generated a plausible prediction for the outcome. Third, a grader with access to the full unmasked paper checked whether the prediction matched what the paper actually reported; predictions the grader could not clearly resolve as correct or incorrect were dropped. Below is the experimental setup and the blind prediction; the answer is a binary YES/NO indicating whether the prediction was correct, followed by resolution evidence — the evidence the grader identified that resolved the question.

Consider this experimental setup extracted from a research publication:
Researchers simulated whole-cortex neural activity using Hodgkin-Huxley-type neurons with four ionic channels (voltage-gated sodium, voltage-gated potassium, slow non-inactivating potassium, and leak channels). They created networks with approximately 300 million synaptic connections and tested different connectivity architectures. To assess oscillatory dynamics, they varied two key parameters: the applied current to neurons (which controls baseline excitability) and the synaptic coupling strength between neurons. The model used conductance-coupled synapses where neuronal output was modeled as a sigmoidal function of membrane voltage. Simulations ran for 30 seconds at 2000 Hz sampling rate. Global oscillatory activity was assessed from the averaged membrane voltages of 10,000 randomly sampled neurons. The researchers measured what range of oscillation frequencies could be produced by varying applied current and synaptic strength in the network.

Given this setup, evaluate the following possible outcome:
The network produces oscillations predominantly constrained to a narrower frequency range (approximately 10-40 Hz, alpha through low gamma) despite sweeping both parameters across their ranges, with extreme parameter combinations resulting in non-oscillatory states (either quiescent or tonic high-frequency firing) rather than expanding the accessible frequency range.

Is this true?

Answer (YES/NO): NO